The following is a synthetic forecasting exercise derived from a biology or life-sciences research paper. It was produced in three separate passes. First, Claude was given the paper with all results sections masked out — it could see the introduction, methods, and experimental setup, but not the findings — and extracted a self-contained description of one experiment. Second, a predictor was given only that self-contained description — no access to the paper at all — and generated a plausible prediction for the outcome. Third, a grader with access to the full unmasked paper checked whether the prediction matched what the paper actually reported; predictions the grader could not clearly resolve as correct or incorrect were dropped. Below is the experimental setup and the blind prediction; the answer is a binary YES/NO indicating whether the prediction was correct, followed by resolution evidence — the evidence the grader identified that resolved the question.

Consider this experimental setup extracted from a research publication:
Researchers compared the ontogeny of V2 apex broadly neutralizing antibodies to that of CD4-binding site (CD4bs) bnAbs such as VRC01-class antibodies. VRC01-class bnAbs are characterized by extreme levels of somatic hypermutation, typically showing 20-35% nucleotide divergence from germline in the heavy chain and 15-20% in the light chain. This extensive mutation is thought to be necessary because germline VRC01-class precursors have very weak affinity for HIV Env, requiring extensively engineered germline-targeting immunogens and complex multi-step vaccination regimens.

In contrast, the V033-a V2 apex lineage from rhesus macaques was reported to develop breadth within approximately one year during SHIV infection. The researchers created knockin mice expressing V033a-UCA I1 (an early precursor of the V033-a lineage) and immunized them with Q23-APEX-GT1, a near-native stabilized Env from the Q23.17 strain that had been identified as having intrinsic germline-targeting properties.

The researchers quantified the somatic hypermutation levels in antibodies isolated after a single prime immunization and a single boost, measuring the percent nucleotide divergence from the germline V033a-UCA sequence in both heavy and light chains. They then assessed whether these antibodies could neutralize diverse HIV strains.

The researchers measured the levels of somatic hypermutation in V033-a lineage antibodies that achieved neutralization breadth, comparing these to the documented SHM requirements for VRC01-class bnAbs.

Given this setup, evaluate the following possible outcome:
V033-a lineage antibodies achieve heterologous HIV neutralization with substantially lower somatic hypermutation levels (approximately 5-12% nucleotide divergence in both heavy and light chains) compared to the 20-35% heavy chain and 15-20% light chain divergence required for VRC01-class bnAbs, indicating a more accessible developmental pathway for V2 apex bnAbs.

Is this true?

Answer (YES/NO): NO